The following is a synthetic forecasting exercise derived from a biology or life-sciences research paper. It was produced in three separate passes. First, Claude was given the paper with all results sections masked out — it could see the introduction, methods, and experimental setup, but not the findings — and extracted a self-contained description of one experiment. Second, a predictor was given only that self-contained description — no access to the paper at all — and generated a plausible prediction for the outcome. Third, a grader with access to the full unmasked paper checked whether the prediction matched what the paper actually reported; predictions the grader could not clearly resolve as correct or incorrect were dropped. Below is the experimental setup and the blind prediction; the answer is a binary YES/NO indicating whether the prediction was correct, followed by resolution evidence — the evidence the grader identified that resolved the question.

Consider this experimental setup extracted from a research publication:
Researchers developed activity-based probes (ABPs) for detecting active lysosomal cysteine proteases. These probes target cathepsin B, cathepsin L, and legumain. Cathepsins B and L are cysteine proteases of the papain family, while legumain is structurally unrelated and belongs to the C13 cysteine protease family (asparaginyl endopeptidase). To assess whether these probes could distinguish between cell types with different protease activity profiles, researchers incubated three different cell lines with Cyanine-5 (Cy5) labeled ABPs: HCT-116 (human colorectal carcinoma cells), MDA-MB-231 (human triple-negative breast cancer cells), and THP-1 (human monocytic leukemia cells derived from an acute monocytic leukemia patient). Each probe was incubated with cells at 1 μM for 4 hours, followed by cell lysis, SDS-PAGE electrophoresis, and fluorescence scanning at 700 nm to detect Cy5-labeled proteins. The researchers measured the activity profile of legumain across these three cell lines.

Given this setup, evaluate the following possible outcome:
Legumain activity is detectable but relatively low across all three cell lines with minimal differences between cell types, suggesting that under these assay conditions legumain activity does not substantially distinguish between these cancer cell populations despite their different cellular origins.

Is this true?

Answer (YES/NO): NO